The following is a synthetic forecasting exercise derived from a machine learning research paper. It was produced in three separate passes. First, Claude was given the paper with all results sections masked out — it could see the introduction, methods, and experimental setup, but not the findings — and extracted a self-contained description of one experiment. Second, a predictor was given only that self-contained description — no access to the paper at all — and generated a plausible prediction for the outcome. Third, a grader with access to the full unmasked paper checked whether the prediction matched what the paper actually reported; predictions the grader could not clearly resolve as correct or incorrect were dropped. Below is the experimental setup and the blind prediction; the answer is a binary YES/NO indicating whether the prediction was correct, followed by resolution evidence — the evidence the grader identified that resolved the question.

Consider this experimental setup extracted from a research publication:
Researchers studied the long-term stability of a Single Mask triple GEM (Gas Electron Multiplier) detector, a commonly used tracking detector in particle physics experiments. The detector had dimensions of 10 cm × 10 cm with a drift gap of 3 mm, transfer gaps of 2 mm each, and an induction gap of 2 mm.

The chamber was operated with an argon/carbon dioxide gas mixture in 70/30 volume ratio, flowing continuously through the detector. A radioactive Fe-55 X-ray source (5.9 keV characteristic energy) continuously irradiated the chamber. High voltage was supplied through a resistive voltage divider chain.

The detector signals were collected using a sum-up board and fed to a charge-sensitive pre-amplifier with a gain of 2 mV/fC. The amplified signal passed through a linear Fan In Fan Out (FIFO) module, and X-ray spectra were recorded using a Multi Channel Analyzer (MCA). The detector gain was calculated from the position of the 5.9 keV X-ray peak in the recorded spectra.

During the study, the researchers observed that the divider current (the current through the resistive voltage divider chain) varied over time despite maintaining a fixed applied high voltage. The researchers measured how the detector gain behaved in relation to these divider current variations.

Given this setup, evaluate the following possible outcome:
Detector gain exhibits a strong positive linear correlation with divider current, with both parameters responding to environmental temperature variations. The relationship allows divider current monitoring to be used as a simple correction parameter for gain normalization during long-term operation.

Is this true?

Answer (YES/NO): NO